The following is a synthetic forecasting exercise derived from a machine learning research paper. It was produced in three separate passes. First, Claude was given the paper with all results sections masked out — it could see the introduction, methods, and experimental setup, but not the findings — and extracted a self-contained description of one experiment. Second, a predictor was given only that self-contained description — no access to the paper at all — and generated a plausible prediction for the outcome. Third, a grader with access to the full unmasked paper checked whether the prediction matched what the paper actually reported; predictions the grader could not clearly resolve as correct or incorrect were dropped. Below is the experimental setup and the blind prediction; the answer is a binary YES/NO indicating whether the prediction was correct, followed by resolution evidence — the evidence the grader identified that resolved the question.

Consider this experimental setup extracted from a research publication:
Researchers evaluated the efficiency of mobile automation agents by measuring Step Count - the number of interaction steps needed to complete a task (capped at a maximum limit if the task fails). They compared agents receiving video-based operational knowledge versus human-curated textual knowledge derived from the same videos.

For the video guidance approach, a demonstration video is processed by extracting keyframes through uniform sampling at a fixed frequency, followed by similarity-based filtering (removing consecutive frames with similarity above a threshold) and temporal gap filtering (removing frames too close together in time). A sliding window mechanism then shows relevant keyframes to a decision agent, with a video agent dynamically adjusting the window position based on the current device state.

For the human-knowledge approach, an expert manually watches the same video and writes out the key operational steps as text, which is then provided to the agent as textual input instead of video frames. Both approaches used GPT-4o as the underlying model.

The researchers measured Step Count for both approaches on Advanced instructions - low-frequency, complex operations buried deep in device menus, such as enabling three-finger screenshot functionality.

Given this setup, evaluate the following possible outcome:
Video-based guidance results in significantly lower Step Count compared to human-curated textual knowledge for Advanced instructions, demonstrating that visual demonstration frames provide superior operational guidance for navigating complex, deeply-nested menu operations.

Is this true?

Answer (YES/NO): NO